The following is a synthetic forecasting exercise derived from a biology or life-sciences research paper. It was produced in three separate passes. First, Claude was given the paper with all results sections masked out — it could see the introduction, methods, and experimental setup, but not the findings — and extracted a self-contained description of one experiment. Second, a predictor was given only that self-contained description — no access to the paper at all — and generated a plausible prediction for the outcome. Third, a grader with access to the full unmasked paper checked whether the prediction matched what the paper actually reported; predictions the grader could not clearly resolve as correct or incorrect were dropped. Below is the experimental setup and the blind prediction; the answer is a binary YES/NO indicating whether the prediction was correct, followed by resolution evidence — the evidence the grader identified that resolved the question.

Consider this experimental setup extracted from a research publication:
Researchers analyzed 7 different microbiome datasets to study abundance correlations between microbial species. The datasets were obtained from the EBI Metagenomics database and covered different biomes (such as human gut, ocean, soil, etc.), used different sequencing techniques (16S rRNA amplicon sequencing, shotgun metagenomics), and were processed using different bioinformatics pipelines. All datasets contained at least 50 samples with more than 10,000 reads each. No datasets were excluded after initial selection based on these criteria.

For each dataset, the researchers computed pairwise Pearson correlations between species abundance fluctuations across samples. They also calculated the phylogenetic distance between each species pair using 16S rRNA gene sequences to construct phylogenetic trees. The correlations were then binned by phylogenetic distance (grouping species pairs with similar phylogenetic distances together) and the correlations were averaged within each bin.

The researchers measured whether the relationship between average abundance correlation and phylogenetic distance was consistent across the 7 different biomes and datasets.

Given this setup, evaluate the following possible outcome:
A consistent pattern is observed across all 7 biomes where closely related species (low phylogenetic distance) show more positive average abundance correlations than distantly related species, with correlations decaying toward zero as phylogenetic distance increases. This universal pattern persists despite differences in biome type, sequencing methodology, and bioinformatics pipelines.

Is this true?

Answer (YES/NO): YES